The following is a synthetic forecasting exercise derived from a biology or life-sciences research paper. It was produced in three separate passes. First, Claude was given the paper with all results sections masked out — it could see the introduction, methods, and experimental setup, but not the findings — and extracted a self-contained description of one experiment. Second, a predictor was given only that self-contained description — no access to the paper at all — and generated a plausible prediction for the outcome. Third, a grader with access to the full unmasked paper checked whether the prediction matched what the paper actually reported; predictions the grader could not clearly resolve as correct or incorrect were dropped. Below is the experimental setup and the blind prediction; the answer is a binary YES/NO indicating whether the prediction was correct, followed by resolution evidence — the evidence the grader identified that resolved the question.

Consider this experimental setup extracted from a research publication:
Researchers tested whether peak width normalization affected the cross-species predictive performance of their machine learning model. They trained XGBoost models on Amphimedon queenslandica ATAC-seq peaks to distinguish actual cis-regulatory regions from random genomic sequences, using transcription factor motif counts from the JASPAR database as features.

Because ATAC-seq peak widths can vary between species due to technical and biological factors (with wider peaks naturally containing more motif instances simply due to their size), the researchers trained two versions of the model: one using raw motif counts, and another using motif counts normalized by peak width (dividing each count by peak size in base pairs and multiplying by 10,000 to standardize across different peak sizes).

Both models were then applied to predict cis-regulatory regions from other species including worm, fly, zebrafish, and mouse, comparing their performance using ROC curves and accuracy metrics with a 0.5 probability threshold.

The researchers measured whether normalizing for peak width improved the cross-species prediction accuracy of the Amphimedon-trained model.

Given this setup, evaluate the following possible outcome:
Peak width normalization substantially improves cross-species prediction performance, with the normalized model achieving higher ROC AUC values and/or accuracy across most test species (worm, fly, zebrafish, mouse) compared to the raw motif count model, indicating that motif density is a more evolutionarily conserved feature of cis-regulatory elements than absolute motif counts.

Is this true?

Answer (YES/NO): NO